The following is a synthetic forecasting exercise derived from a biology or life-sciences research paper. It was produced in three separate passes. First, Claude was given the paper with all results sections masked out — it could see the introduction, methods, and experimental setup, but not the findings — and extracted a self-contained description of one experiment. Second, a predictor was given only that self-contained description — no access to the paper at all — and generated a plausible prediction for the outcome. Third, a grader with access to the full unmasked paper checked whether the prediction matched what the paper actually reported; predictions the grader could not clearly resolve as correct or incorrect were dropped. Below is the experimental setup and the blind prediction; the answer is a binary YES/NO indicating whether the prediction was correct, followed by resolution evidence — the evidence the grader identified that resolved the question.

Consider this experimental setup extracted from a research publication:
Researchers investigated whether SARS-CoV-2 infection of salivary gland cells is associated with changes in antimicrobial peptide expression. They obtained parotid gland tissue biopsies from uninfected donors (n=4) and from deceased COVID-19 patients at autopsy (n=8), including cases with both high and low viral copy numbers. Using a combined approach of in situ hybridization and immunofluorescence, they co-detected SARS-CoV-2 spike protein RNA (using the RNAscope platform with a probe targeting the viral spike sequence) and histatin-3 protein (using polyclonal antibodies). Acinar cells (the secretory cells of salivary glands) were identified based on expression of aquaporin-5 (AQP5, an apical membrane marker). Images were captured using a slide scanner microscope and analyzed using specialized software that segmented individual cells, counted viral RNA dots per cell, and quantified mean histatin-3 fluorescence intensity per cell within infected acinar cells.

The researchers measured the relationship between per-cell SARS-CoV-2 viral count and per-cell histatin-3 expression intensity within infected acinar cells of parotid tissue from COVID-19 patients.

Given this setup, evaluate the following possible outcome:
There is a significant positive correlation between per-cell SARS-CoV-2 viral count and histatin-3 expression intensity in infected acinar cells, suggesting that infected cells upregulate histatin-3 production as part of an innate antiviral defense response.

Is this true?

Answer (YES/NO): NO